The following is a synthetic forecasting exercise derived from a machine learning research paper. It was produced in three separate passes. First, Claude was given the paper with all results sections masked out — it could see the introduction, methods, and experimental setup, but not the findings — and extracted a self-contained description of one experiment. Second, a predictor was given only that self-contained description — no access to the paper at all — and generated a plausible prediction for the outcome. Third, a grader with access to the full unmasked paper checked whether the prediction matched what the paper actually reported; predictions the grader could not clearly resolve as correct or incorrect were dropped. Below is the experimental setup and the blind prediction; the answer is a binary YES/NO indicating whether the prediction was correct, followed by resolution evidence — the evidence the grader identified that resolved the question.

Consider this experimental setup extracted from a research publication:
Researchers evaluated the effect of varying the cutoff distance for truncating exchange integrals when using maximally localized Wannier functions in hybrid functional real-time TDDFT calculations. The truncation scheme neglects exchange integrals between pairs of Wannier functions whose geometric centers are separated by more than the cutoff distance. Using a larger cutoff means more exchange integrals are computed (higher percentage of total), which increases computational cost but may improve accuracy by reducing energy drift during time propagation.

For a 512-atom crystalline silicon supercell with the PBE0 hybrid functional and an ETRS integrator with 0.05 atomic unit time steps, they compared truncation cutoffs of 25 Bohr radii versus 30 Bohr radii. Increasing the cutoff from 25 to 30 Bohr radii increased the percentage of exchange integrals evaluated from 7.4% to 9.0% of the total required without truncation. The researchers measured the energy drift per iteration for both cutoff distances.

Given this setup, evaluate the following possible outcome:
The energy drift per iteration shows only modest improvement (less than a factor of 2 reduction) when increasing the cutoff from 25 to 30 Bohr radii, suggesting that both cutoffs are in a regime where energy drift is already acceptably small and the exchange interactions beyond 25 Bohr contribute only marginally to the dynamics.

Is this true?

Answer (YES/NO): YES